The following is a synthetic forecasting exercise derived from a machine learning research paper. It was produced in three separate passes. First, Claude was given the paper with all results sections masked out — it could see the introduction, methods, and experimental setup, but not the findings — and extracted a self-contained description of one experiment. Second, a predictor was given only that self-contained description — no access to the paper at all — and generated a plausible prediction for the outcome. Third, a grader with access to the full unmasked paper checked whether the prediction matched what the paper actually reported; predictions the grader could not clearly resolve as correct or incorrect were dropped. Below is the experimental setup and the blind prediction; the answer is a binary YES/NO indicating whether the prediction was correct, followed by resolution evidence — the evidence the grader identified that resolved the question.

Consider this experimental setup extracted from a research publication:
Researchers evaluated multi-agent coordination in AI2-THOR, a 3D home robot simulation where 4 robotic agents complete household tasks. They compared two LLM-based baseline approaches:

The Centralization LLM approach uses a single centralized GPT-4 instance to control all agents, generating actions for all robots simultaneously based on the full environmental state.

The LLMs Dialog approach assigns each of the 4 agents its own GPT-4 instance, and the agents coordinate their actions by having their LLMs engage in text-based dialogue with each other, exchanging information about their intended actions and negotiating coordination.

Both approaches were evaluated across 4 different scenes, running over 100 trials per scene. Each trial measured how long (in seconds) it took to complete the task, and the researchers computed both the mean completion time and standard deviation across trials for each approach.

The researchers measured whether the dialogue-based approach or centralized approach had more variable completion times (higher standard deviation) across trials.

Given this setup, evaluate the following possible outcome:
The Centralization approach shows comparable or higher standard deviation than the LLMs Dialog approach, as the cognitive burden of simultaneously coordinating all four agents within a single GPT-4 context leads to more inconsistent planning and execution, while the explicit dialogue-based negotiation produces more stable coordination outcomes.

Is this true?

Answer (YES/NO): NO